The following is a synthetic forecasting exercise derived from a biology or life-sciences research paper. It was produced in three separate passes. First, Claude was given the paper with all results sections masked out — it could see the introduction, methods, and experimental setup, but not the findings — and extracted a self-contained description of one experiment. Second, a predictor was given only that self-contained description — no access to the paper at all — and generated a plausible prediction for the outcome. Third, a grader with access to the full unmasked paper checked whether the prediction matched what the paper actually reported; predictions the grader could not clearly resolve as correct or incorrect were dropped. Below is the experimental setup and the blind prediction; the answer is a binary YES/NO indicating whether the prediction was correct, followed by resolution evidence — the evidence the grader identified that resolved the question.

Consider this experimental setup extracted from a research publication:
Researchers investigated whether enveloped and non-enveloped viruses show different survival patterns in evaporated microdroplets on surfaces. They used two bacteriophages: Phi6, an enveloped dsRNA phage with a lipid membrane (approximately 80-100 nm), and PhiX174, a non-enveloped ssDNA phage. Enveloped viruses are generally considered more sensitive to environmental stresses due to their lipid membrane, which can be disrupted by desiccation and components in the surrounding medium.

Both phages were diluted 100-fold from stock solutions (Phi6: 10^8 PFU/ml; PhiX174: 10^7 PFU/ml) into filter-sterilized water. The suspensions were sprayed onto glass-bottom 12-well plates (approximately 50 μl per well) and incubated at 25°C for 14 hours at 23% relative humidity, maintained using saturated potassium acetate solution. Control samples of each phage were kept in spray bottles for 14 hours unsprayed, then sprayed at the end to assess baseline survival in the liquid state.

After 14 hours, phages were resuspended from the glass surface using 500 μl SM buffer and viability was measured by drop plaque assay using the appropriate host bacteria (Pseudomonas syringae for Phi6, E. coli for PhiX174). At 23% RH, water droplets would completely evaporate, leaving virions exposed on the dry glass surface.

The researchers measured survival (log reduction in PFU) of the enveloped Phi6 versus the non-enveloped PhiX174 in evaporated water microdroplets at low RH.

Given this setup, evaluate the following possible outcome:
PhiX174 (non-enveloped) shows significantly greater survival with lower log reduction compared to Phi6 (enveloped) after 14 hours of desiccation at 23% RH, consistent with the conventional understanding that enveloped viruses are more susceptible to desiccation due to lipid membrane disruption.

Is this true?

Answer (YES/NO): YES